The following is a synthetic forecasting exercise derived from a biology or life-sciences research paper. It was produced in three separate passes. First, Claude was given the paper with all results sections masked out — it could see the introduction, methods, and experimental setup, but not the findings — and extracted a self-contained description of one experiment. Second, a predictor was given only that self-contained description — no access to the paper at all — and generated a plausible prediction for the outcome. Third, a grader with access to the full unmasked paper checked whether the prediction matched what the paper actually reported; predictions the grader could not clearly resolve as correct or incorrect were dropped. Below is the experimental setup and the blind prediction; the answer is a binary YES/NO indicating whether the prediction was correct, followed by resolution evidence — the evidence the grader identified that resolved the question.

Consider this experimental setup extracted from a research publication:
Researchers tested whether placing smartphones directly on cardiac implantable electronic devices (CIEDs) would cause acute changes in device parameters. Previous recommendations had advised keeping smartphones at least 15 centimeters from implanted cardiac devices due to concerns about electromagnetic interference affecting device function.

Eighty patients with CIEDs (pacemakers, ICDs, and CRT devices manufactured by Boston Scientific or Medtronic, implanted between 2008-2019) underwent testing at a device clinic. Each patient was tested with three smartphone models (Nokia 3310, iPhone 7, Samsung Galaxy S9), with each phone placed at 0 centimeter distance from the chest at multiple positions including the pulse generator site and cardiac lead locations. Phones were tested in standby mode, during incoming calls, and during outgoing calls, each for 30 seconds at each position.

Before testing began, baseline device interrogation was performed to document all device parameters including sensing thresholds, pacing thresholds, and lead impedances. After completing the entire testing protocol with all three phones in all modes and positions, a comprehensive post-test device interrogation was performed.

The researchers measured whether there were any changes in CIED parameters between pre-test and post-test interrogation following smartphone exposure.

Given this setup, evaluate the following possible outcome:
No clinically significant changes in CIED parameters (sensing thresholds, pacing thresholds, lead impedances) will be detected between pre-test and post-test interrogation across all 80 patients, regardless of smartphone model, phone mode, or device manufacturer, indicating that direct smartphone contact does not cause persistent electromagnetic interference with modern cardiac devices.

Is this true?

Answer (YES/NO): YES